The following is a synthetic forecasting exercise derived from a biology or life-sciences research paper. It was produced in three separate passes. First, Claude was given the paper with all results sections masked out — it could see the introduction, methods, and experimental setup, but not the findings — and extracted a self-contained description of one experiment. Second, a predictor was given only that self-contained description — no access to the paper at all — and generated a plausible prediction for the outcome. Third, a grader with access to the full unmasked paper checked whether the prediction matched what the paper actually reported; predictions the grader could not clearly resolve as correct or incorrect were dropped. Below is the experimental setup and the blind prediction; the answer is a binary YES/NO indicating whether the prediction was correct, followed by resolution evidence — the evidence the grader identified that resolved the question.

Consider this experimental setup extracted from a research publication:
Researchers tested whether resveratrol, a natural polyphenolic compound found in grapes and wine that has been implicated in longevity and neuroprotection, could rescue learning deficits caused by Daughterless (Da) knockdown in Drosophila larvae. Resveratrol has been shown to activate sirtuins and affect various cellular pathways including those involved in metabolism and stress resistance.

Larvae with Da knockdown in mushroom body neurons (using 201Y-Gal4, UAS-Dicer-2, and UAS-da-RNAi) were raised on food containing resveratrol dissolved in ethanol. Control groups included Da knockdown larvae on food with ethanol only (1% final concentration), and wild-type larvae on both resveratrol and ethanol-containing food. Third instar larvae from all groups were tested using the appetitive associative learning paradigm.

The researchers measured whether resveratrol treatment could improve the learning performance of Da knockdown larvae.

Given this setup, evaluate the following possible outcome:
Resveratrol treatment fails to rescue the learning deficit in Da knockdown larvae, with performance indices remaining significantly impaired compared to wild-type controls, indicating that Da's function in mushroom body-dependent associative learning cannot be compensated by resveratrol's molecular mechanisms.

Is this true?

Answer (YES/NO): NO